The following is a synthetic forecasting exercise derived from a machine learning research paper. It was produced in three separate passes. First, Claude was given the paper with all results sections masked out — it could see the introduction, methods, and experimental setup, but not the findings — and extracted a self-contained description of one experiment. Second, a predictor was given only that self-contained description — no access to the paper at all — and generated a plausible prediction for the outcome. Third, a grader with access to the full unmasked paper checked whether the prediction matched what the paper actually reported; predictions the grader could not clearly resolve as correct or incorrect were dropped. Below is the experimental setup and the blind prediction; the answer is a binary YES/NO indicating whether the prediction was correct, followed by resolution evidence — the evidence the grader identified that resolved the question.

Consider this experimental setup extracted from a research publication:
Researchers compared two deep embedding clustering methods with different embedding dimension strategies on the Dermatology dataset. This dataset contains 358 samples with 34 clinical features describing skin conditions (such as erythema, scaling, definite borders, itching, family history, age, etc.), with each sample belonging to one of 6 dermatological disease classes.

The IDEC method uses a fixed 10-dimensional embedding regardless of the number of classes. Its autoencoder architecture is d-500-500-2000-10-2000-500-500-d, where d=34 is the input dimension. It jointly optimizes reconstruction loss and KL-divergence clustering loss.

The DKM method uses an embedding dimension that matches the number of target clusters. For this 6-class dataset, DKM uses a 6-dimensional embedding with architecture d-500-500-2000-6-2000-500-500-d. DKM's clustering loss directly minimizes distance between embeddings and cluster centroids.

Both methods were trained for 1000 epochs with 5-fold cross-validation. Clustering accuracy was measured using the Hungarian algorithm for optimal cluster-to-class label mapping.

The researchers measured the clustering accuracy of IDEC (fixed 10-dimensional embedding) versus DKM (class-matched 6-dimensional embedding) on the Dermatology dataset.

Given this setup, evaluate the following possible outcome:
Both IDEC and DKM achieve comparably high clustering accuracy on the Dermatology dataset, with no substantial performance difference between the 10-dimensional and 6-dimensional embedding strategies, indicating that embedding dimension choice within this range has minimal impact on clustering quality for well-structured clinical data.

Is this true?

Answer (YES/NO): NO